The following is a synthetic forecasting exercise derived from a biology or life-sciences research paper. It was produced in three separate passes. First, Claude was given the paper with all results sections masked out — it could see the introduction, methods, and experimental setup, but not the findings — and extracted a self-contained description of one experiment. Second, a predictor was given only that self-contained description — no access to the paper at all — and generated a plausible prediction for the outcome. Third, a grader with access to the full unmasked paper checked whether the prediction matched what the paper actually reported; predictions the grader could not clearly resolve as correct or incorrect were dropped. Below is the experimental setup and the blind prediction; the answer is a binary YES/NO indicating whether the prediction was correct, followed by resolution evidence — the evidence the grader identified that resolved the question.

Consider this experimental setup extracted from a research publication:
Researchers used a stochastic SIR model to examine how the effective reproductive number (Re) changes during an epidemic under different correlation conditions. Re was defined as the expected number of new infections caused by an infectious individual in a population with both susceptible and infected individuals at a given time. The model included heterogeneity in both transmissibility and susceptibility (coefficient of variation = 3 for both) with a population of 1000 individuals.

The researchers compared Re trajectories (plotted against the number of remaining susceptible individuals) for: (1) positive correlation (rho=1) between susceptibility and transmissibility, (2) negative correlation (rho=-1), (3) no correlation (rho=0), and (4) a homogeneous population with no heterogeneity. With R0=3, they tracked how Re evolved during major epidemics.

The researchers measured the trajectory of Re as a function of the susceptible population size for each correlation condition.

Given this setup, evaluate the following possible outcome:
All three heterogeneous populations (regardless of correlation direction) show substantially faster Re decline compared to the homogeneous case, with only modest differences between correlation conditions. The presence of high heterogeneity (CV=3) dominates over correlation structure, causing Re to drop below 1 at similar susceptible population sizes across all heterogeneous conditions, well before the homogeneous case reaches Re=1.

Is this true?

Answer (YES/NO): NO